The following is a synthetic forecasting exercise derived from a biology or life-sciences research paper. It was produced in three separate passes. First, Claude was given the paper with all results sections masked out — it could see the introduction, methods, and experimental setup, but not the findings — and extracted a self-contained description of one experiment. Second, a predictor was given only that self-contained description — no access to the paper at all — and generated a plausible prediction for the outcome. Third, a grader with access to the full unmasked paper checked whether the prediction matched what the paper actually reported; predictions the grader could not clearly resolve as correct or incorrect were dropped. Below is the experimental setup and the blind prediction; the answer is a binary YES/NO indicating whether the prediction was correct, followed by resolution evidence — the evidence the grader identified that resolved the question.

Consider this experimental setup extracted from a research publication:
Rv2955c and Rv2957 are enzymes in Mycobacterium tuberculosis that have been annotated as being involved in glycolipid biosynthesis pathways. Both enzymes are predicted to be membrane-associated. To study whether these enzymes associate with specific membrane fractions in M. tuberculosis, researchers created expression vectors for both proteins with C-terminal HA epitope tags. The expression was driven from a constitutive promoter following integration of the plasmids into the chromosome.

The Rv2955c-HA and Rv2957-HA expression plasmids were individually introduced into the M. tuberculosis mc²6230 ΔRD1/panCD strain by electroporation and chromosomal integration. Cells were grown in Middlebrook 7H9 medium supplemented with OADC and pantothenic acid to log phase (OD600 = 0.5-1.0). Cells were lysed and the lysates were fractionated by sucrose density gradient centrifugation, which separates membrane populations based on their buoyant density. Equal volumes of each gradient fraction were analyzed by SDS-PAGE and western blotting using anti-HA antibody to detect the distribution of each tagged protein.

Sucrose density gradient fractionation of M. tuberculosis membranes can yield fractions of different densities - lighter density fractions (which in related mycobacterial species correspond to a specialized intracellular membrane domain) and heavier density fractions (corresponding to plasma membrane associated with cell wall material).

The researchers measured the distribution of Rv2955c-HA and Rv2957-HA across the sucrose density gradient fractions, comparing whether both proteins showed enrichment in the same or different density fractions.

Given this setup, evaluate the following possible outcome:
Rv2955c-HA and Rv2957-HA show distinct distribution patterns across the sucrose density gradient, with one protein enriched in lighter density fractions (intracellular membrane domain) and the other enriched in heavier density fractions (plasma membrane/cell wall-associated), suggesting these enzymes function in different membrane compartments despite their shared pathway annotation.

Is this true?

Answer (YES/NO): NO